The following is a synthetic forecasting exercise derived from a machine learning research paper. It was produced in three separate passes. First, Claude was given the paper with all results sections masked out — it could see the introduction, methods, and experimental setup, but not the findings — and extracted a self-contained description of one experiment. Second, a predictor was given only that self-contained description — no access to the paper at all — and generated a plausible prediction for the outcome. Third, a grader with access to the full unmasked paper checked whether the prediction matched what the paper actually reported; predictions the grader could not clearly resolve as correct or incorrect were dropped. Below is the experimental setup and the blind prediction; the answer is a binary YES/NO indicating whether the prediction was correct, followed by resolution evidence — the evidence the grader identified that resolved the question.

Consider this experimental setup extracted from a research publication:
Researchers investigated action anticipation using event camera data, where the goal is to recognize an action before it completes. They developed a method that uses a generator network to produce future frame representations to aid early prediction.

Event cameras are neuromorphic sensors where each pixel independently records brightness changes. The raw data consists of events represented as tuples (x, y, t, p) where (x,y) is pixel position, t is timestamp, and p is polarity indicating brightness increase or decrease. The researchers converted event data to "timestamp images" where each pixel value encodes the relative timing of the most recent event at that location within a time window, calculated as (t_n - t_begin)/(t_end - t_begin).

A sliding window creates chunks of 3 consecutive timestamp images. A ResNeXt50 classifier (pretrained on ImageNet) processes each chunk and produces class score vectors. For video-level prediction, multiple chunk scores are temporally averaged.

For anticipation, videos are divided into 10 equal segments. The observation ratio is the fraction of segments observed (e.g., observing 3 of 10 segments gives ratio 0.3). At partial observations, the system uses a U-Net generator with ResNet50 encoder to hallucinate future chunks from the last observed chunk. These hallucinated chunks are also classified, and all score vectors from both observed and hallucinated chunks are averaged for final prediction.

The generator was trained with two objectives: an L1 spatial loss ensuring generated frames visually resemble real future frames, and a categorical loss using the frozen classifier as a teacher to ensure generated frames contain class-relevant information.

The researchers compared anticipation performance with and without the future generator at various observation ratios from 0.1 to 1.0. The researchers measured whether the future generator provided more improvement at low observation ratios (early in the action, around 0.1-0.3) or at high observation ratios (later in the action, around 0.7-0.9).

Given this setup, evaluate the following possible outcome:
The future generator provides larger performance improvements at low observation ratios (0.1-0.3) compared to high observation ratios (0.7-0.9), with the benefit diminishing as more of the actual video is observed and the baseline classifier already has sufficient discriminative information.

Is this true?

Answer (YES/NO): YES